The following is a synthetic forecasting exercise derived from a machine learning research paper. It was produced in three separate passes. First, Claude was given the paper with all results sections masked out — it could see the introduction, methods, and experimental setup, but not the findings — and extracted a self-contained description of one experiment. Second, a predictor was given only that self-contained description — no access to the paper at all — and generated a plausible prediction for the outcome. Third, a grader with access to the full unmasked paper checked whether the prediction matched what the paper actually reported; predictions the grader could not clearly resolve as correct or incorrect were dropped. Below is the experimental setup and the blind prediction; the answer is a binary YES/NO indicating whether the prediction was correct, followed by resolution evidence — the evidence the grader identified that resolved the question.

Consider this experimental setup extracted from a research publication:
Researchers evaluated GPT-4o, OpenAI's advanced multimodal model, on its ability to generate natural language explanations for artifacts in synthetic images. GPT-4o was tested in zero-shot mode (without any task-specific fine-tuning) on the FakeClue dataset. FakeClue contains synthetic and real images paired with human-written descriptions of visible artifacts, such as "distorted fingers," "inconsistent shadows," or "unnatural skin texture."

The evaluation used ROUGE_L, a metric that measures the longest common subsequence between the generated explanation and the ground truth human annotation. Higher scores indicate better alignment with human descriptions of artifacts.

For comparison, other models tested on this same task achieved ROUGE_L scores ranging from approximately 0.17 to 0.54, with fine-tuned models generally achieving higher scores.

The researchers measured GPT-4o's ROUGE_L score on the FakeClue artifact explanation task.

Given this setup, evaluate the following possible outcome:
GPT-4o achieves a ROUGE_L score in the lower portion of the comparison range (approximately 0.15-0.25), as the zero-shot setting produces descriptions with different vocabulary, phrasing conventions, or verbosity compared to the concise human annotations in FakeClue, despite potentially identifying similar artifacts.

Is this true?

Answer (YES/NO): NO